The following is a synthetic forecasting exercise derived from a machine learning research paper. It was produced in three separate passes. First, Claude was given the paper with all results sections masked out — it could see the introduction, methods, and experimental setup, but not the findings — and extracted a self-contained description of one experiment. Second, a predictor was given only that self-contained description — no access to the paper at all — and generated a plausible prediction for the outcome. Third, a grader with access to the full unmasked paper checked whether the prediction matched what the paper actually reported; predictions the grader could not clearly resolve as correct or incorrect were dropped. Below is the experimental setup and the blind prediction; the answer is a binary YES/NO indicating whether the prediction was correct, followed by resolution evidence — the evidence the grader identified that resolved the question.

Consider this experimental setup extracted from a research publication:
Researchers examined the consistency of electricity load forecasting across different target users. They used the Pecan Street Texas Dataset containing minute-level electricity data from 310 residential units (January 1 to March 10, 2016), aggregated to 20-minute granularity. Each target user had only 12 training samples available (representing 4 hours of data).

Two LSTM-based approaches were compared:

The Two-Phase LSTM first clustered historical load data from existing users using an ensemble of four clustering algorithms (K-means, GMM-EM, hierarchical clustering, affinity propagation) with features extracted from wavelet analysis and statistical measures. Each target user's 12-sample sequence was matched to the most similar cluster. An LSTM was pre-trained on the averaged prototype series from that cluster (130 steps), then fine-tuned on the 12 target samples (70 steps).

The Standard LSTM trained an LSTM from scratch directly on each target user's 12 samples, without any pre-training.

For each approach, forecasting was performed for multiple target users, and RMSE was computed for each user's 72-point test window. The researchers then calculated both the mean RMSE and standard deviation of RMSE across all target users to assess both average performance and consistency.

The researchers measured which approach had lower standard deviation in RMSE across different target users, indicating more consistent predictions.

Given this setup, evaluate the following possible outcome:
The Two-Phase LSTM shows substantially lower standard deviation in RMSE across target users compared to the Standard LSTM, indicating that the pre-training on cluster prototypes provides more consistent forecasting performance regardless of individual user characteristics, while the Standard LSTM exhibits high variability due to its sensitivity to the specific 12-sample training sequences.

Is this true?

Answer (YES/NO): YES